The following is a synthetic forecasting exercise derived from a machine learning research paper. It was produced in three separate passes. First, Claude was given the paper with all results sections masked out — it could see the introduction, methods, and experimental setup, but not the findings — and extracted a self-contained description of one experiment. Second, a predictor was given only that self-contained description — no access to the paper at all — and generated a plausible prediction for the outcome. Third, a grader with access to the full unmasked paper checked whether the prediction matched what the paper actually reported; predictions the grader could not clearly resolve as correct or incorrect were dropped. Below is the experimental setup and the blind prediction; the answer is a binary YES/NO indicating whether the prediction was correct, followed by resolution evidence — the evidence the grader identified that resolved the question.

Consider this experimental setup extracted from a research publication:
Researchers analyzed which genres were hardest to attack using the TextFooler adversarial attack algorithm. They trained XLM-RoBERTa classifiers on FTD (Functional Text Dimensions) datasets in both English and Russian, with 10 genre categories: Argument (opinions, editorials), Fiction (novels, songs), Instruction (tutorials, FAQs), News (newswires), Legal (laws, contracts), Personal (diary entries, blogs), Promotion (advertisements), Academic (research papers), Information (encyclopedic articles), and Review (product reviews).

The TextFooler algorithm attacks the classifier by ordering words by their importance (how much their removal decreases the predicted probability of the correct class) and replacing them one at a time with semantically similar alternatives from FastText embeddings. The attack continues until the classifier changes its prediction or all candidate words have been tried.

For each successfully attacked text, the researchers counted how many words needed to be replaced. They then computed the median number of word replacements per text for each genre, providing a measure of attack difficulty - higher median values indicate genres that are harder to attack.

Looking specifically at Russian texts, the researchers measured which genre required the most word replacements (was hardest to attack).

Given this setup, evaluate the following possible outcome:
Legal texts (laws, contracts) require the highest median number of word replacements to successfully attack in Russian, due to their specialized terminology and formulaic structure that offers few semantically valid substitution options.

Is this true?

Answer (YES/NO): NO